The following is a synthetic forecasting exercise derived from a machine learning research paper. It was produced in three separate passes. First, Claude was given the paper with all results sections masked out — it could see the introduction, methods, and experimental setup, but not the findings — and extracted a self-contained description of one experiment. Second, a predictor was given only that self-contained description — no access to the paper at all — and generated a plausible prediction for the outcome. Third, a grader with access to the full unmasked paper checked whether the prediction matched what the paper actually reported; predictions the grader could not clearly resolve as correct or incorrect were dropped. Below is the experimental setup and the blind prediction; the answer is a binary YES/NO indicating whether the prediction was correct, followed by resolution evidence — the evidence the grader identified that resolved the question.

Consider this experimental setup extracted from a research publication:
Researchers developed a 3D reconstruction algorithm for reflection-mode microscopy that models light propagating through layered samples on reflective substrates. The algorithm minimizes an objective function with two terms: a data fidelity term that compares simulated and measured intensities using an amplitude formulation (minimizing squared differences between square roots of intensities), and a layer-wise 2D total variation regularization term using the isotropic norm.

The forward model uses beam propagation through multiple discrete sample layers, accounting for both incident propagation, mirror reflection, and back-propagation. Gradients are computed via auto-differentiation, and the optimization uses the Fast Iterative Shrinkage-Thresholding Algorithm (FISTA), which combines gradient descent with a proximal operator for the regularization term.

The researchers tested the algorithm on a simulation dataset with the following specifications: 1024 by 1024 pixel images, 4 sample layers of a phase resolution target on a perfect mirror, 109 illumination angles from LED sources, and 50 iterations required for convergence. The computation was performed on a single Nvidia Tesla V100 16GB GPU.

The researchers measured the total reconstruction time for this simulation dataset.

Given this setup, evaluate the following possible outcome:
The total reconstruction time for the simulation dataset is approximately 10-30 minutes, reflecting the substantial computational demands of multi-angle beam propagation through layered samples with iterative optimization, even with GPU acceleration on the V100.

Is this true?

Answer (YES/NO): NO